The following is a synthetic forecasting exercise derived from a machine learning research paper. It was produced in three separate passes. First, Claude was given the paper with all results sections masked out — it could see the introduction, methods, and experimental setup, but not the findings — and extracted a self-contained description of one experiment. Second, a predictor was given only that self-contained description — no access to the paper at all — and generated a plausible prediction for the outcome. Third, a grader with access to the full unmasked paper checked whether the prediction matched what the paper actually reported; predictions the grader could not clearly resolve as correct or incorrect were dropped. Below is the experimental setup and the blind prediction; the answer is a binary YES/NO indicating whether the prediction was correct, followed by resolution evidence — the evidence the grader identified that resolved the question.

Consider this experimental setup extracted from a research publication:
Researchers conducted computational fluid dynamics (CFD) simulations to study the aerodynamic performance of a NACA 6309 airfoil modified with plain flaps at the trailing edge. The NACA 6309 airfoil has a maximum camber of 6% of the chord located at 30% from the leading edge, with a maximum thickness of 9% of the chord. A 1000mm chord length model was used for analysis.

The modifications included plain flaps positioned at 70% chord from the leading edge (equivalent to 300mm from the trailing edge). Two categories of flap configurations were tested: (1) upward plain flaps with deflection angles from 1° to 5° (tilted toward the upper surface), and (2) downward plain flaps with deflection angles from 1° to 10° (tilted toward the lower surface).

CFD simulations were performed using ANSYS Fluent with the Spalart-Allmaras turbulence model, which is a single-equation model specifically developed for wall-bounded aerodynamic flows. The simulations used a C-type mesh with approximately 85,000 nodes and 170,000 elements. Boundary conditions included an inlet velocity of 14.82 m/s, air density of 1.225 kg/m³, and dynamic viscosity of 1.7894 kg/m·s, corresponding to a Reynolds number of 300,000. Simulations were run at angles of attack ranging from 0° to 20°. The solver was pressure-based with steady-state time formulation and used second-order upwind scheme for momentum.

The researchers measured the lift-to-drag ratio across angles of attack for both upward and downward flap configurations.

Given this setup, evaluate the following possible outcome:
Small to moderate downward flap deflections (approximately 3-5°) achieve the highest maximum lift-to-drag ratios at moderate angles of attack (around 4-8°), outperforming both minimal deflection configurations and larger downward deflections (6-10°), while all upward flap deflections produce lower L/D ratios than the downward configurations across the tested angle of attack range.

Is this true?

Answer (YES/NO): NO